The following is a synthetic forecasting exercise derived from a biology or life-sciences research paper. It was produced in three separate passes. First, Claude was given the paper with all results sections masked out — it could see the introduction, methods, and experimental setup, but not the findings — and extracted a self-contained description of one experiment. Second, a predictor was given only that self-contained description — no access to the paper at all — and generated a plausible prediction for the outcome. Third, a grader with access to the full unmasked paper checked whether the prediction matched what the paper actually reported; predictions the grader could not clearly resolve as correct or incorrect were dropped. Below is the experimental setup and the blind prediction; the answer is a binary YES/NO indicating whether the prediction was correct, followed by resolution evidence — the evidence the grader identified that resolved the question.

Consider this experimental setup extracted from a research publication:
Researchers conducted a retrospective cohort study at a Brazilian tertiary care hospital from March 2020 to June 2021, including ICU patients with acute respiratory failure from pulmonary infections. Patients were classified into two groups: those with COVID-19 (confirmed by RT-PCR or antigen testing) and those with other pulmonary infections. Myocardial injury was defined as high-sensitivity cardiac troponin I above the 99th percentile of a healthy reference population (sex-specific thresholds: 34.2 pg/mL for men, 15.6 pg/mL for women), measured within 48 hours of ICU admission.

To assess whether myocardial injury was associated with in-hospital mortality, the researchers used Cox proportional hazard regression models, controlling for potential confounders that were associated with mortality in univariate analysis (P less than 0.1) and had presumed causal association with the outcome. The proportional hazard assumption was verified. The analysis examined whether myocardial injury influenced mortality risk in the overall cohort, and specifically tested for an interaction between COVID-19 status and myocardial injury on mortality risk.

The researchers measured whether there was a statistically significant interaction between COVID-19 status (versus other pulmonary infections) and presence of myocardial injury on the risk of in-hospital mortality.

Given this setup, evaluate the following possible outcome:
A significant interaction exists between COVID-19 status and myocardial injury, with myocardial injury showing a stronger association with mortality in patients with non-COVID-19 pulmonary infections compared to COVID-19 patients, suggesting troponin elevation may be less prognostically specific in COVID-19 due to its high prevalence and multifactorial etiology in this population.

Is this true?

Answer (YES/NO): NO